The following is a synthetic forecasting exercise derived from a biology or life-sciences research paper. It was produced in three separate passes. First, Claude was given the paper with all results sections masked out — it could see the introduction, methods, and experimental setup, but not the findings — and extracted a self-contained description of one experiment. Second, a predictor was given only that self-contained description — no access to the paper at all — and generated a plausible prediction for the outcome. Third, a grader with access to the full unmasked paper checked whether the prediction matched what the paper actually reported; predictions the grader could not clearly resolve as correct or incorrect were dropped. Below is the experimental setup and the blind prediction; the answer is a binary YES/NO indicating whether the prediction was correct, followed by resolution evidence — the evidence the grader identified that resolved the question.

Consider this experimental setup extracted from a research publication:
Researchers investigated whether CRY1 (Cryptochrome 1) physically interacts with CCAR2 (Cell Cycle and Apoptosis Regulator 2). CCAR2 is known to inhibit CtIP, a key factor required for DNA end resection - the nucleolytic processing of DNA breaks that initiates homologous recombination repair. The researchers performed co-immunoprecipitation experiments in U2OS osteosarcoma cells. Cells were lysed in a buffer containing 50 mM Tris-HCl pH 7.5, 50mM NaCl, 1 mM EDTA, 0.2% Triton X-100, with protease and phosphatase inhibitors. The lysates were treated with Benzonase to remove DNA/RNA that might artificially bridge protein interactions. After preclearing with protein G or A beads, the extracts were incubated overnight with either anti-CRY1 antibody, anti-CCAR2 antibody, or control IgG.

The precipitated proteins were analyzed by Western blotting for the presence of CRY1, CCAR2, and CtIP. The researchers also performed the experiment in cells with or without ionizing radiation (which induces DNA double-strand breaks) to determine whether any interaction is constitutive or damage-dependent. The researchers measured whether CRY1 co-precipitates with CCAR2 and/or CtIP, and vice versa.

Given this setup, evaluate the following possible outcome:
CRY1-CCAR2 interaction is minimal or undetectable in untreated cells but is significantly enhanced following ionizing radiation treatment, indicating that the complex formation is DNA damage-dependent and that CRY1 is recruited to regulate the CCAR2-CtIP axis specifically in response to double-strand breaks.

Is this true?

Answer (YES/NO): NO